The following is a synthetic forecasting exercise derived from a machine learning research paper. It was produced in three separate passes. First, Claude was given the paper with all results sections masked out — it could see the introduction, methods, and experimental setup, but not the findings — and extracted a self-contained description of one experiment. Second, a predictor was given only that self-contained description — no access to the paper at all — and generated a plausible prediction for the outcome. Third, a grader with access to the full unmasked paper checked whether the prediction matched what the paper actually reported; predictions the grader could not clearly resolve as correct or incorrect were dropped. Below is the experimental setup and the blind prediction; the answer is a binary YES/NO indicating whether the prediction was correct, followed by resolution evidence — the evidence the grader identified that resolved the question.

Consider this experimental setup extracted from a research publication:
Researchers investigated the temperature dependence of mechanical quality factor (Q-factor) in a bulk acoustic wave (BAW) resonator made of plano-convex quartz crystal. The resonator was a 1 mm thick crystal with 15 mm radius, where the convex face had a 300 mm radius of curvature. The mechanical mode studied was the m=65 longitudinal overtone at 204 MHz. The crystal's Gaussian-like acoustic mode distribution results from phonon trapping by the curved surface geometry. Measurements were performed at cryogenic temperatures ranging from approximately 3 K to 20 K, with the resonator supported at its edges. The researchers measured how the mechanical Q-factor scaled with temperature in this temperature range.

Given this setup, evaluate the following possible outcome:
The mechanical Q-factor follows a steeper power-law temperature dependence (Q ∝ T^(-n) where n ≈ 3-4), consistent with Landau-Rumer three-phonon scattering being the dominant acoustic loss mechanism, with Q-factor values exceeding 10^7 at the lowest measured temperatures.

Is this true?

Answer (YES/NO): NO